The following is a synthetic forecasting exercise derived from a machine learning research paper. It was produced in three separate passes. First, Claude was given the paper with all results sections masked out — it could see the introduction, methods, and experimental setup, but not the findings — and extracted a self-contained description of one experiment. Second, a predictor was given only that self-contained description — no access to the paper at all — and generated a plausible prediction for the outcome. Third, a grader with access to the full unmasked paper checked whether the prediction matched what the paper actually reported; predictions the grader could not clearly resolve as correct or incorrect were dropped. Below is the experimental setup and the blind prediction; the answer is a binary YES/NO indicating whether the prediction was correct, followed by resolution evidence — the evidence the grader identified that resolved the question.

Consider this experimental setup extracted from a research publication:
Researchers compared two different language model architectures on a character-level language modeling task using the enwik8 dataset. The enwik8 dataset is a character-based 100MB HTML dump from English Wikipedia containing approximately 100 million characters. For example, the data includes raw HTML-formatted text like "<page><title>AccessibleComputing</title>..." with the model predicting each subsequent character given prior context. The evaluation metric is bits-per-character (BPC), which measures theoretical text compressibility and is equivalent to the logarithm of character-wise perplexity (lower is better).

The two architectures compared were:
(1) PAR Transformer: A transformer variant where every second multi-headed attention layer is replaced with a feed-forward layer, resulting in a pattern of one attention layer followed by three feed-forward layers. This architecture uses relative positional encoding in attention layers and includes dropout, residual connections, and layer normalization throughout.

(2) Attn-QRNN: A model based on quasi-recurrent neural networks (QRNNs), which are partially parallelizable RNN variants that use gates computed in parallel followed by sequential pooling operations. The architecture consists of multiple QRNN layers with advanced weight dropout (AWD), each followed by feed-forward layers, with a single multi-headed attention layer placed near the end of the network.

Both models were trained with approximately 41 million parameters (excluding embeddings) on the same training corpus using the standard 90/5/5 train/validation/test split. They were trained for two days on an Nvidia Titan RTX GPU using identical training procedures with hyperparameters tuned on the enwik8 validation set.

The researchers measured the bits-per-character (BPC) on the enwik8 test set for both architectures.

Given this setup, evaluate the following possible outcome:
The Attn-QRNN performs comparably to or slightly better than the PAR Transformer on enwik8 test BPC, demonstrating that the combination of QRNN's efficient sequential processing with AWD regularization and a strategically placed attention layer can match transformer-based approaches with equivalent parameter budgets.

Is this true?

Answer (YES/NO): NO